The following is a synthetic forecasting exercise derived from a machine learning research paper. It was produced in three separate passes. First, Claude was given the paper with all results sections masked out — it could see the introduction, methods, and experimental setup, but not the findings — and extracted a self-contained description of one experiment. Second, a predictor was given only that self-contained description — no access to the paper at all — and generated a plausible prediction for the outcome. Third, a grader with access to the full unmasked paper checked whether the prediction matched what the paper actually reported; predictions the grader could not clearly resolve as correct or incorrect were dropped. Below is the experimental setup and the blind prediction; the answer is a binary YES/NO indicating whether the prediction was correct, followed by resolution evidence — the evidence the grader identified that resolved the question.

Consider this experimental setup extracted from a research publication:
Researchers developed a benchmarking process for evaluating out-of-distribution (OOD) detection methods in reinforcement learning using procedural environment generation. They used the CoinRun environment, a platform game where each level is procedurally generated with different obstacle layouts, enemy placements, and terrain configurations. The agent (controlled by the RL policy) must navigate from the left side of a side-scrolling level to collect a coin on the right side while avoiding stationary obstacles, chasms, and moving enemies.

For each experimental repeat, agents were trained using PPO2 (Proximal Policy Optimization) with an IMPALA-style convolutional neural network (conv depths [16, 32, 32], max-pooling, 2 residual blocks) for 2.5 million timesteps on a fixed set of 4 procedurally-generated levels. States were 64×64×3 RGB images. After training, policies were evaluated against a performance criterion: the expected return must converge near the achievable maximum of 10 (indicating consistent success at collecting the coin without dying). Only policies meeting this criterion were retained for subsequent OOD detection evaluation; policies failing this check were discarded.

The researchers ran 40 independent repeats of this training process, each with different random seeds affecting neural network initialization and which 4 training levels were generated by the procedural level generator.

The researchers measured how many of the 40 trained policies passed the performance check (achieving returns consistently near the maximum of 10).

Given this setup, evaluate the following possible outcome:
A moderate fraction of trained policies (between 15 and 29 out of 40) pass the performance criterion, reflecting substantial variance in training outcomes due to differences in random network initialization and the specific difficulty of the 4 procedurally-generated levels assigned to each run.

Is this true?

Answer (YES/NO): NO